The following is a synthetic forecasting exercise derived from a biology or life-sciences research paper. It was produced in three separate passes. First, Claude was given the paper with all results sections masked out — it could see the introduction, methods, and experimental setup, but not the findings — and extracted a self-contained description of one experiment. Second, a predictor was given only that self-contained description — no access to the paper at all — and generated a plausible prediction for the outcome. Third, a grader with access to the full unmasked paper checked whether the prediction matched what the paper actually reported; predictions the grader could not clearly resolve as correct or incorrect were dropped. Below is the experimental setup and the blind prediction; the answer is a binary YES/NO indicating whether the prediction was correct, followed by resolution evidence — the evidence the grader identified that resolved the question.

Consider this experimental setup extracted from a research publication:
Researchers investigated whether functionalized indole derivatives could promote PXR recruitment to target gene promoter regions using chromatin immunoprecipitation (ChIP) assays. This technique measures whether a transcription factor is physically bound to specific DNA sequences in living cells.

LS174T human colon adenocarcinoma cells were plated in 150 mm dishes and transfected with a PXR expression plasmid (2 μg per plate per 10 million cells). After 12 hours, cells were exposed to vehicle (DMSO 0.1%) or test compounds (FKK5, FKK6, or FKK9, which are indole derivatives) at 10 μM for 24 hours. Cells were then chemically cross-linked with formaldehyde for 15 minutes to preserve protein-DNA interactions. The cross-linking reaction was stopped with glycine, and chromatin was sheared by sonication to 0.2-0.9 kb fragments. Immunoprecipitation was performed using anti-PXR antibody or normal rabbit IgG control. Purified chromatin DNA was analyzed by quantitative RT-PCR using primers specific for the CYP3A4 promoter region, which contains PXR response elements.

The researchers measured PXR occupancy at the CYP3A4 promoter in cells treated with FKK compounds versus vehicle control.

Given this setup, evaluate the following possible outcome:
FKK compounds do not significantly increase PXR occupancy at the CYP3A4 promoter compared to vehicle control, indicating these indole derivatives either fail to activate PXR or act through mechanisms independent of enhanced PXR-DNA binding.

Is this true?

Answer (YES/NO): NO